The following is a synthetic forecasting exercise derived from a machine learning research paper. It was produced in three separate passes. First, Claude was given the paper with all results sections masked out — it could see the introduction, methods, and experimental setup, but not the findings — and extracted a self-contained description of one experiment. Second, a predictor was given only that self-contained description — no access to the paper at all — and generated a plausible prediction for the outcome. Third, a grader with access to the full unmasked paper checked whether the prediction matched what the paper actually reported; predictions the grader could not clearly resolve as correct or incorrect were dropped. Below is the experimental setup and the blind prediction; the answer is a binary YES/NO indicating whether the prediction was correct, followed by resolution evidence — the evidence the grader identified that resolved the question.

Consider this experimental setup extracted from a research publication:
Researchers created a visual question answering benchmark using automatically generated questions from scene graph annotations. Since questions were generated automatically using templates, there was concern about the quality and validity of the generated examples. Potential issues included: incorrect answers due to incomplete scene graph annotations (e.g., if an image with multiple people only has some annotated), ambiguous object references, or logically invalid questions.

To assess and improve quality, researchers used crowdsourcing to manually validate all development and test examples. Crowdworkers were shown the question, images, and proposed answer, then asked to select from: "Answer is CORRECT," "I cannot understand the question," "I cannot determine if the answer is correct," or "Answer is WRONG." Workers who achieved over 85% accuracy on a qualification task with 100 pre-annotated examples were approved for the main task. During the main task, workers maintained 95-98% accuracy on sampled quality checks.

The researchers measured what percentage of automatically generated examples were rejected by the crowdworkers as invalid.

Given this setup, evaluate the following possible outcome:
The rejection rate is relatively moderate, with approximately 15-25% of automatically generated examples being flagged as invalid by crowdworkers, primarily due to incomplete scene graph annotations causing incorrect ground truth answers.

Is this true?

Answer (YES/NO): YES